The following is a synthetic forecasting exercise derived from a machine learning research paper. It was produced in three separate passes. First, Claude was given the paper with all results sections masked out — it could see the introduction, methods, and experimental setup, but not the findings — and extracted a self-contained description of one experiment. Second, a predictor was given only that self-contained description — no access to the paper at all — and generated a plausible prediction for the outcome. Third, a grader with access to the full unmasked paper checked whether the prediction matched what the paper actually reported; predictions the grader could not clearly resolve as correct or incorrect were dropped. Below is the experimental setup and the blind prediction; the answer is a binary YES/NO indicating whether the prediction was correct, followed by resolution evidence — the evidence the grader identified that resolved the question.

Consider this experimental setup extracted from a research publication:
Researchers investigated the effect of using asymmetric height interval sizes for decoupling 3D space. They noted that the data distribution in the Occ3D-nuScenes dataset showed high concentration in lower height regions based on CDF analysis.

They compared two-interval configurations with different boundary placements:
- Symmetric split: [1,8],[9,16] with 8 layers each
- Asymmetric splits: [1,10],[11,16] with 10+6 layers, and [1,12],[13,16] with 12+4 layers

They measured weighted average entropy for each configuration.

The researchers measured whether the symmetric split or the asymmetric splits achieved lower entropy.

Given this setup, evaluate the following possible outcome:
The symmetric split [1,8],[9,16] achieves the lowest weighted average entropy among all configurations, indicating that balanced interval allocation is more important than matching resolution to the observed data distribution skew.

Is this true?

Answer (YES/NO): NO